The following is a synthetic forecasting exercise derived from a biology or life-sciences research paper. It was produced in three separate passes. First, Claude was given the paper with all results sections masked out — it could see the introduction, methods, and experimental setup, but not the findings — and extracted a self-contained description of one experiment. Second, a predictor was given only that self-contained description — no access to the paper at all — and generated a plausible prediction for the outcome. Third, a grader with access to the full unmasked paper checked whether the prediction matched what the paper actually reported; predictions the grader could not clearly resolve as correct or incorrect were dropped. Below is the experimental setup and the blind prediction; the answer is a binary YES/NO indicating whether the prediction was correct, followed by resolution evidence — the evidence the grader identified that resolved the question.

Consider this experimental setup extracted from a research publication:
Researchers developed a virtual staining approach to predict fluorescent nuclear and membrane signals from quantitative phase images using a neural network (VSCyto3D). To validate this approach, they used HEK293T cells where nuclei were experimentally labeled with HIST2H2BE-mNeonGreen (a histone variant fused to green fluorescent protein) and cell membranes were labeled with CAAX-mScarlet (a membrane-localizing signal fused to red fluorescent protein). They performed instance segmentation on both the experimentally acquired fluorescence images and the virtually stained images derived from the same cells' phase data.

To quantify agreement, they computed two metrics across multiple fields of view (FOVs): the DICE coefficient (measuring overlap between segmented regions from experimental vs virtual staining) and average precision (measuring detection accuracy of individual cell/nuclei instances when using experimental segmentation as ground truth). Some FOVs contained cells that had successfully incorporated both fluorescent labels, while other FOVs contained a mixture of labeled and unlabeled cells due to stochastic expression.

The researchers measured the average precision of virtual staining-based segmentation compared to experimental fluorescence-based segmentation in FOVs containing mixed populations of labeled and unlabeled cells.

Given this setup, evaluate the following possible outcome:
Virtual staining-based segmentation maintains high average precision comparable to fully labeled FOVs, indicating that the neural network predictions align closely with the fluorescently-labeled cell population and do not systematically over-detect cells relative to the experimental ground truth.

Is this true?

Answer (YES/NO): NO